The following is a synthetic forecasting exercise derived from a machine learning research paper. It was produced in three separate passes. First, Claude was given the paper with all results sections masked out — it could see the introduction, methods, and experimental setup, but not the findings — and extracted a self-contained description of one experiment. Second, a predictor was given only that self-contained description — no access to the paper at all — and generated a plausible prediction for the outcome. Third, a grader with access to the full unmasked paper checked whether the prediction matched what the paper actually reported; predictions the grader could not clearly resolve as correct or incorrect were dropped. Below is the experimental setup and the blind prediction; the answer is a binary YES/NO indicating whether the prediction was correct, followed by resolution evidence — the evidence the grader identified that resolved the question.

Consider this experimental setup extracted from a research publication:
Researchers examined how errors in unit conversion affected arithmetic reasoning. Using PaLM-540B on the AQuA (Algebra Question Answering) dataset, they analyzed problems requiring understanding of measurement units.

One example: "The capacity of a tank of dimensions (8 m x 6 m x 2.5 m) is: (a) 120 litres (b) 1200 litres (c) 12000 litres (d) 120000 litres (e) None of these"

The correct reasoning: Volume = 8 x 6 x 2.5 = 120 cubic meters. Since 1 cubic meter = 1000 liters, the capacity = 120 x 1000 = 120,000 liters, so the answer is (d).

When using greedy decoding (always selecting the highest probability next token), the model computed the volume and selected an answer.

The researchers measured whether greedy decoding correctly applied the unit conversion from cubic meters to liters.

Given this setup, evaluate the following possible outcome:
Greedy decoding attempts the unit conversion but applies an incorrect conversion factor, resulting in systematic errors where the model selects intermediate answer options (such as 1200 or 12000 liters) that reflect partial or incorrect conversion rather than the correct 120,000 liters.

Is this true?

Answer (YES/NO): NO